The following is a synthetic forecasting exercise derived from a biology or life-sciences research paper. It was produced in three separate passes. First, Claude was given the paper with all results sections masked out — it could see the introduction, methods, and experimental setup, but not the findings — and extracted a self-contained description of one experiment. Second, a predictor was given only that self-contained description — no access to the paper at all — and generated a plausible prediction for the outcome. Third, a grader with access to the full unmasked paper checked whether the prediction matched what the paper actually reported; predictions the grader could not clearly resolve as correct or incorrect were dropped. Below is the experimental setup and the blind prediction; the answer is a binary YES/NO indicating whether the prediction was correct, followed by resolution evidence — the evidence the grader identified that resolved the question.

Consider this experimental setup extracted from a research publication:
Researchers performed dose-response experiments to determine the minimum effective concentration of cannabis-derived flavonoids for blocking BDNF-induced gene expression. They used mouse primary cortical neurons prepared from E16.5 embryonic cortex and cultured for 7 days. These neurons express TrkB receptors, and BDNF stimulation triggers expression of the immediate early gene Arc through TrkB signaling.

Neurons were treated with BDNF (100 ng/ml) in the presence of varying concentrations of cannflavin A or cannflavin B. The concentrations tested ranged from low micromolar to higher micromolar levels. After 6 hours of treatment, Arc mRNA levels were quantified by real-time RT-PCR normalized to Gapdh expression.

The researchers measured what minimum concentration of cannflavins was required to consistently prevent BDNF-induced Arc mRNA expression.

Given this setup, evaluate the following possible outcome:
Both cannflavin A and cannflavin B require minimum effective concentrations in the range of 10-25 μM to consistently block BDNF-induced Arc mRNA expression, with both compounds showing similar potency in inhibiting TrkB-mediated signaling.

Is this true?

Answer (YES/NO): NO